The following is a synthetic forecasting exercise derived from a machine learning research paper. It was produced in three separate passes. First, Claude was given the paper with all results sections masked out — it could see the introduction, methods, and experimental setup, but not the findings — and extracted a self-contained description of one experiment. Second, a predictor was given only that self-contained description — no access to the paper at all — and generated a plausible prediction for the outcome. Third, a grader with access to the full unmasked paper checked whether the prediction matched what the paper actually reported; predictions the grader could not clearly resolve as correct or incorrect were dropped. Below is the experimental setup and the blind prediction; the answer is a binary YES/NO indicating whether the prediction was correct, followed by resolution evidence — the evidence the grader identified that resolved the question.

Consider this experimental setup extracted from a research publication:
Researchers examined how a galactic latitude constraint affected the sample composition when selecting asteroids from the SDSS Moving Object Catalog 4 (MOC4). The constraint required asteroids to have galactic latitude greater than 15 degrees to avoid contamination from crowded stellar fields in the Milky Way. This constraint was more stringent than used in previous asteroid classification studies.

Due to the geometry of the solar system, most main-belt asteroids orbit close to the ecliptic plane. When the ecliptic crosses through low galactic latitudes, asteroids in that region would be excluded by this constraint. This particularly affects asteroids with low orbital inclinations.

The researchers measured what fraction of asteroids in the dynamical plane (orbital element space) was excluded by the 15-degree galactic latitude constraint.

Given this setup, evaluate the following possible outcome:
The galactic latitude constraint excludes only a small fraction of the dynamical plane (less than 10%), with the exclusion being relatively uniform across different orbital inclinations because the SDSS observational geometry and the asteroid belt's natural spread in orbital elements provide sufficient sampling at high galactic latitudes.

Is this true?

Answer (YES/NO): NO